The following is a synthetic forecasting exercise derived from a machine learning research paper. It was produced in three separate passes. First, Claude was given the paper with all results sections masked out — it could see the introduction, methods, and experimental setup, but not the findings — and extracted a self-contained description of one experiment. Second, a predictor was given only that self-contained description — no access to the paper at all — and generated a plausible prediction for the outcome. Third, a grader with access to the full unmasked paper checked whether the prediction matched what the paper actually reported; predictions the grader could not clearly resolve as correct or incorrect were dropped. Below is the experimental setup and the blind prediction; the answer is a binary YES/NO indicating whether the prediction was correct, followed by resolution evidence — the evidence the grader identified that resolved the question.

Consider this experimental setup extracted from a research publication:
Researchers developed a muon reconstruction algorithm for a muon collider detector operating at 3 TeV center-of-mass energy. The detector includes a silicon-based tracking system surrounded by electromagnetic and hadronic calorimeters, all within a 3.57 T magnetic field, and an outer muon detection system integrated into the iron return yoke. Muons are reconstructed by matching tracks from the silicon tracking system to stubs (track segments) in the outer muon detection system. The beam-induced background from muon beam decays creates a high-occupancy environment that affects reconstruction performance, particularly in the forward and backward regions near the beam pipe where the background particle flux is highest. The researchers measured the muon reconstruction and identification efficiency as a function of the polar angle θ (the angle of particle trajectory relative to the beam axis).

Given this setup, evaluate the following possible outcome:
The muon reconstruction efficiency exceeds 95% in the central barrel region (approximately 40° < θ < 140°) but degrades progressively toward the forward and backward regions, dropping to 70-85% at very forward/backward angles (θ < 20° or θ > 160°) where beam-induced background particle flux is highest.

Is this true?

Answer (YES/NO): NO